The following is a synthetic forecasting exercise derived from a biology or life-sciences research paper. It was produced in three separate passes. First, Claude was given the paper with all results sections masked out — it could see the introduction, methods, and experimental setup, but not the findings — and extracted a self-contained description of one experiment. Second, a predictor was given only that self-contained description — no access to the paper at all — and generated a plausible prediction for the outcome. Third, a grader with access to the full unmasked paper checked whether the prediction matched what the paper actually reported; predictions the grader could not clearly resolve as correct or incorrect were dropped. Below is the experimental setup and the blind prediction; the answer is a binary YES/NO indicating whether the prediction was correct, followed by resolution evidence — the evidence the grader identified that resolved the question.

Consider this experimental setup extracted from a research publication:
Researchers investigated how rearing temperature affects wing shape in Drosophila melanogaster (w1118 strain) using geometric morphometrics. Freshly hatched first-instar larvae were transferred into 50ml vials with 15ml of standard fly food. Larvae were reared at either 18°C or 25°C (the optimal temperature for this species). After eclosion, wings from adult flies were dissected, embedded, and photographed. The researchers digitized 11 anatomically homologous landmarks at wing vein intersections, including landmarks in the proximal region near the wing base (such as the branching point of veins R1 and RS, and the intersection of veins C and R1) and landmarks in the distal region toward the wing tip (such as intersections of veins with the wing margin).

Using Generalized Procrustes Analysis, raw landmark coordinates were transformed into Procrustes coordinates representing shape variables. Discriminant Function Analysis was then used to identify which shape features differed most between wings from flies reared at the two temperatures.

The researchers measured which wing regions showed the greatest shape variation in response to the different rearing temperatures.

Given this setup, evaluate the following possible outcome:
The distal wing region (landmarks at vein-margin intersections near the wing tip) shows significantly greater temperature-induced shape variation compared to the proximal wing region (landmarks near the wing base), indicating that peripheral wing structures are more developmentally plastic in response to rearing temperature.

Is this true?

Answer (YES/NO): NO